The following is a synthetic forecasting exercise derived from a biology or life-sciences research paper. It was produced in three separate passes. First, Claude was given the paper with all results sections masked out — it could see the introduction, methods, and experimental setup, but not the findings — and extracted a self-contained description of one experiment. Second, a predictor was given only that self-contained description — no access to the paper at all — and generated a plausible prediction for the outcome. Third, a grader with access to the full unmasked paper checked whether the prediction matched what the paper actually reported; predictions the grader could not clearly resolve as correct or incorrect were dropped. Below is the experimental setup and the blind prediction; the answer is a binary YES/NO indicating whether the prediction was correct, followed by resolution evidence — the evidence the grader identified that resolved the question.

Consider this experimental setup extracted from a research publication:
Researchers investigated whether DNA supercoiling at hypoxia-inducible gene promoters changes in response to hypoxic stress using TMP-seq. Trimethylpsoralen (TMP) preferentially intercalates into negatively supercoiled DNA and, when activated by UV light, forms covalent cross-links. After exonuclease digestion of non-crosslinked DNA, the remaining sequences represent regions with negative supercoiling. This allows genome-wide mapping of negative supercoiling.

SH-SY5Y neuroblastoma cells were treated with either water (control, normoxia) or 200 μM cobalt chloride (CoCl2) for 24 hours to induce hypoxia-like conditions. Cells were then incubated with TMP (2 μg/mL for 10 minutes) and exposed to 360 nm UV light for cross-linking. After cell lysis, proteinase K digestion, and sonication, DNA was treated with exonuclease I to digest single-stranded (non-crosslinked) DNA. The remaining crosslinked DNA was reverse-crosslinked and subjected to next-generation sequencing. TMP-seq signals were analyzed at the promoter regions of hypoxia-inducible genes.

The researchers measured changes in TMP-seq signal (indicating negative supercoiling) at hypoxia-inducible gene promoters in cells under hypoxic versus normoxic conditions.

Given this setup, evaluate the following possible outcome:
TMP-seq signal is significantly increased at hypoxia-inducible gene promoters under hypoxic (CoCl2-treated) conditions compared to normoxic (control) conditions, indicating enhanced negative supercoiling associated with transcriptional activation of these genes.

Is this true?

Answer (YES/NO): YES